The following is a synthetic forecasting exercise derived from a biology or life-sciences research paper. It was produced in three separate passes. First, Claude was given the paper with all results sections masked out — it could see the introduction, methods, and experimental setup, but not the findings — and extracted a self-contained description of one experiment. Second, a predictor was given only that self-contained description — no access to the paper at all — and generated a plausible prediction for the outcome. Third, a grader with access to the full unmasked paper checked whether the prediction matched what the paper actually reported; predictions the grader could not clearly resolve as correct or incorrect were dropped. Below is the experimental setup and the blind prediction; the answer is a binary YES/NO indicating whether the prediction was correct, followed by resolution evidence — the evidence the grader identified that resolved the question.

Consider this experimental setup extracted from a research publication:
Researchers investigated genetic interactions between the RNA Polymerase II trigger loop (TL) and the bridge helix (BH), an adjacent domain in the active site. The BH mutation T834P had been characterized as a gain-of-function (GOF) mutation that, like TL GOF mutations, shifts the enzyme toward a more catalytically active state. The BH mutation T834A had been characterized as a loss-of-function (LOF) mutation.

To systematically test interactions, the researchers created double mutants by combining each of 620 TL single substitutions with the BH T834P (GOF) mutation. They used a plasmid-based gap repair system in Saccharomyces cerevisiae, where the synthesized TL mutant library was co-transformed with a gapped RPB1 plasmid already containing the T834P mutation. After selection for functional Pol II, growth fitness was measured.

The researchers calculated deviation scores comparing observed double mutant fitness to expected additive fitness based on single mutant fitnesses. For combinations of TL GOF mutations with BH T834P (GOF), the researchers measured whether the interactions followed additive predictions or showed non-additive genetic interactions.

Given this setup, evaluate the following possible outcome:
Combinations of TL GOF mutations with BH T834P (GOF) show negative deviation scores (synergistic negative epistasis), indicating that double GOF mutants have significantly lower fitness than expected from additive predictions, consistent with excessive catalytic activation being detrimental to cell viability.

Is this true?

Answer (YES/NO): YES